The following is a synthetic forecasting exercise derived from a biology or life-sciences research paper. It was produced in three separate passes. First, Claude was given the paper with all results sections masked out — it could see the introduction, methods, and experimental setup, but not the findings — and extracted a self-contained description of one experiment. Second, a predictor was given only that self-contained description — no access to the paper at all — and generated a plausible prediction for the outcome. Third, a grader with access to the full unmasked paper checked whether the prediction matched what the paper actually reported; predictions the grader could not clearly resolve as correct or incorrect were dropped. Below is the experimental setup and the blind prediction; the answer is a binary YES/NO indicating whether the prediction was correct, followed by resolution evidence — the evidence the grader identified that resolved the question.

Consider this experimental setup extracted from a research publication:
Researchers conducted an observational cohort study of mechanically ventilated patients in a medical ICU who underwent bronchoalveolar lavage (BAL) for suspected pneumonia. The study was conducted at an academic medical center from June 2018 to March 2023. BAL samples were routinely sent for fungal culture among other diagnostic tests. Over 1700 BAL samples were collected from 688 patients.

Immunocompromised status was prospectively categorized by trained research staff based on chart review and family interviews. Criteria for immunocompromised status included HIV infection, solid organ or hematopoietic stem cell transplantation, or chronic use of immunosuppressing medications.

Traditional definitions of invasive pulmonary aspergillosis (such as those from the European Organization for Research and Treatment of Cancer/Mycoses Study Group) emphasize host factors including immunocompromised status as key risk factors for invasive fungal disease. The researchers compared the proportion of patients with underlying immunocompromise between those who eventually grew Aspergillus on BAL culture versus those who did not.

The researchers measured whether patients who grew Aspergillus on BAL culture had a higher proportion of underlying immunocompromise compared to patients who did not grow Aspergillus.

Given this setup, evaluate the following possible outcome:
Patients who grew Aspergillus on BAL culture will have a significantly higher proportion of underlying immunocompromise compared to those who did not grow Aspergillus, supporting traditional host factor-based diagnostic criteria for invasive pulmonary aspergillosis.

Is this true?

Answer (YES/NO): NO